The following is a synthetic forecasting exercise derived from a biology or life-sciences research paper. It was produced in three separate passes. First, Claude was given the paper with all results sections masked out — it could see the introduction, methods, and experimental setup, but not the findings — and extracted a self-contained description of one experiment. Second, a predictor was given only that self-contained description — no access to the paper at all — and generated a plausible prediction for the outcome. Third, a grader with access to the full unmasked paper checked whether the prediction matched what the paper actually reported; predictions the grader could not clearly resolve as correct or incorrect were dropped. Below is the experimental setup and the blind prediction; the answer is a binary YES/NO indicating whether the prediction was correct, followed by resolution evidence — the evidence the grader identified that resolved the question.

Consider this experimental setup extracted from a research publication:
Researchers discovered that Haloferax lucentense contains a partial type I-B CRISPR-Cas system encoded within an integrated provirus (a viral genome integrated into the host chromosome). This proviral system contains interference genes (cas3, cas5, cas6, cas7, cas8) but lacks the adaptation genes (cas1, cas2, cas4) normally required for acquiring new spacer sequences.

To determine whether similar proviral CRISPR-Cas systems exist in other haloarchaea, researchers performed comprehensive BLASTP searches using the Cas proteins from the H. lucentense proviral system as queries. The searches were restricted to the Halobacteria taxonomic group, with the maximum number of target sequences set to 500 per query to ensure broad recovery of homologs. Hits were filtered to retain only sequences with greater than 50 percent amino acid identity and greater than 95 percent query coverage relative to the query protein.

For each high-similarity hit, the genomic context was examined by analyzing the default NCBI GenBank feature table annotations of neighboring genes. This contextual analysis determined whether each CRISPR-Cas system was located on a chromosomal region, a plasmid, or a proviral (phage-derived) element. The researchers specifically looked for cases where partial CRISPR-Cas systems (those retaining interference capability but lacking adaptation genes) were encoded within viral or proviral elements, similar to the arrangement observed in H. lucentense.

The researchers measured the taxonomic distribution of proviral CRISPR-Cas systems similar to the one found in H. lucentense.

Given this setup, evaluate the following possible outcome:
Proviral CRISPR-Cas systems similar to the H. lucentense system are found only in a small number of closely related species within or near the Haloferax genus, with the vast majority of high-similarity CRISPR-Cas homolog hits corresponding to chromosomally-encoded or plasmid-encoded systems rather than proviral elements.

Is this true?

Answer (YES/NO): NO